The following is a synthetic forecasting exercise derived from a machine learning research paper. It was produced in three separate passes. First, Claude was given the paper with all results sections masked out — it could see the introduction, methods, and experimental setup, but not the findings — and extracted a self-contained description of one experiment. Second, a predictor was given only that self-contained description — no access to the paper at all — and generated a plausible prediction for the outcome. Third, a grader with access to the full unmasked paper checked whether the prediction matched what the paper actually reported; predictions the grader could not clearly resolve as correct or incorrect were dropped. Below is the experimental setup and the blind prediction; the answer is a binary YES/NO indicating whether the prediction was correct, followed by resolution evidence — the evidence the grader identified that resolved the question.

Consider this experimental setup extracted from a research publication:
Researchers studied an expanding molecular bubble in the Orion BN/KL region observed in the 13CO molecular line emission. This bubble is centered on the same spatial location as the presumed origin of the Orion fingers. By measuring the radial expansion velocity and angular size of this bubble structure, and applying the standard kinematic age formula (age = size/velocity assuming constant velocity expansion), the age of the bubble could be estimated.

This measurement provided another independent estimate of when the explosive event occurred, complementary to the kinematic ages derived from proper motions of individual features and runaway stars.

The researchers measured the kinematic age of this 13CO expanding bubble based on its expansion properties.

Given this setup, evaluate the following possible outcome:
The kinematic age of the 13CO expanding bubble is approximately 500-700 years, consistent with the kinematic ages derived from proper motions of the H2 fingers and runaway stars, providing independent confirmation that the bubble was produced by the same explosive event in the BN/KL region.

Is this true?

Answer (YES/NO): YES